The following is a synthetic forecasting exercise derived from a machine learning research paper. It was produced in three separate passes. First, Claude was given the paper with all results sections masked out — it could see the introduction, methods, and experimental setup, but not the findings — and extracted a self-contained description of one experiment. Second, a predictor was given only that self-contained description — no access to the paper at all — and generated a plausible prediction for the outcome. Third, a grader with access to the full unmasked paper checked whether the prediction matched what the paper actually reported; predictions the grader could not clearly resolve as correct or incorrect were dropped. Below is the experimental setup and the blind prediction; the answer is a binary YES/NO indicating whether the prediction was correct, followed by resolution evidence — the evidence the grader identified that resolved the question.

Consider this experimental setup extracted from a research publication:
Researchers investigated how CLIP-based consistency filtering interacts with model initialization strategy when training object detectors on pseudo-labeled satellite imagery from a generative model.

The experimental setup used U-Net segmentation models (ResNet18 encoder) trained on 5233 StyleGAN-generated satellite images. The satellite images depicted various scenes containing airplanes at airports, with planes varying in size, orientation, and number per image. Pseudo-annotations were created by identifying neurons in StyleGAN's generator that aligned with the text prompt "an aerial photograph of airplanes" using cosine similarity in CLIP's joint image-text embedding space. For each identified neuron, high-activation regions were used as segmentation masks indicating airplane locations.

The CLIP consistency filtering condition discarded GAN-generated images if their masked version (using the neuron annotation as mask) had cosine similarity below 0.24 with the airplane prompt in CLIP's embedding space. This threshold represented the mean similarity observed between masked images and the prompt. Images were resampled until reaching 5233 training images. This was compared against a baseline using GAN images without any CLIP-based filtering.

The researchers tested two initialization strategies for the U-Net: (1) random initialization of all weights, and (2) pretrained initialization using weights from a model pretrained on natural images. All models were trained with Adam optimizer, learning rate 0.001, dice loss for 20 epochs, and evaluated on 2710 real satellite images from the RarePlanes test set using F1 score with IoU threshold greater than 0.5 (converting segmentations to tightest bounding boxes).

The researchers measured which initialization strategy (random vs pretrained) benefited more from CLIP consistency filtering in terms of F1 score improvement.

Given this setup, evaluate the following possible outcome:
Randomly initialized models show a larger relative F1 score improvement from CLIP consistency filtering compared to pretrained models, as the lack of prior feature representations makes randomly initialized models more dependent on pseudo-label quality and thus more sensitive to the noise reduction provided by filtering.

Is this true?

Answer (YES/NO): YES